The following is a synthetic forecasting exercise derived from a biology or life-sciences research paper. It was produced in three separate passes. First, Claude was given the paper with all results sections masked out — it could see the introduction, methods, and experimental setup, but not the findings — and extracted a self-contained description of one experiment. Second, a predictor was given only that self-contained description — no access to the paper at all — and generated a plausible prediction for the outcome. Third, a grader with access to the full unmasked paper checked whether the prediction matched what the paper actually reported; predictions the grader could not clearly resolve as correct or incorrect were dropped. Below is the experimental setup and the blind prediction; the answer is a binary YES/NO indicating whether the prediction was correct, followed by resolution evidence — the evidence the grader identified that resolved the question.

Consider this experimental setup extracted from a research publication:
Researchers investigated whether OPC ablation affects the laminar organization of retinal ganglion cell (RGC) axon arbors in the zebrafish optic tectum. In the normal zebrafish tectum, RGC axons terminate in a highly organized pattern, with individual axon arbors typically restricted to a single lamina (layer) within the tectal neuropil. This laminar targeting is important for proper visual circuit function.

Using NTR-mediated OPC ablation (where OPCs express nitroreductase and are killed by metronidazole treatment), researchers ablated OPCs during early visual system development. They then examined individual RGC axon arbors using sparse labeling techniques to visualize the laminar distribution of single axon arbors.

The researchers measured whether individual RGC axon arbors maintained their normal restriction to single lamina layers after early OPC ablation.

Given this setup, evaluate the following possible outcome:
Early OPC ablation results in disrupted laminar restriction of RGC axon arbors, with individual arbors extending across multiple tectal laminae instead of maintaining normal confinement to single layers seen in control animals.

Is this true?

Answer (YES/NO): NO